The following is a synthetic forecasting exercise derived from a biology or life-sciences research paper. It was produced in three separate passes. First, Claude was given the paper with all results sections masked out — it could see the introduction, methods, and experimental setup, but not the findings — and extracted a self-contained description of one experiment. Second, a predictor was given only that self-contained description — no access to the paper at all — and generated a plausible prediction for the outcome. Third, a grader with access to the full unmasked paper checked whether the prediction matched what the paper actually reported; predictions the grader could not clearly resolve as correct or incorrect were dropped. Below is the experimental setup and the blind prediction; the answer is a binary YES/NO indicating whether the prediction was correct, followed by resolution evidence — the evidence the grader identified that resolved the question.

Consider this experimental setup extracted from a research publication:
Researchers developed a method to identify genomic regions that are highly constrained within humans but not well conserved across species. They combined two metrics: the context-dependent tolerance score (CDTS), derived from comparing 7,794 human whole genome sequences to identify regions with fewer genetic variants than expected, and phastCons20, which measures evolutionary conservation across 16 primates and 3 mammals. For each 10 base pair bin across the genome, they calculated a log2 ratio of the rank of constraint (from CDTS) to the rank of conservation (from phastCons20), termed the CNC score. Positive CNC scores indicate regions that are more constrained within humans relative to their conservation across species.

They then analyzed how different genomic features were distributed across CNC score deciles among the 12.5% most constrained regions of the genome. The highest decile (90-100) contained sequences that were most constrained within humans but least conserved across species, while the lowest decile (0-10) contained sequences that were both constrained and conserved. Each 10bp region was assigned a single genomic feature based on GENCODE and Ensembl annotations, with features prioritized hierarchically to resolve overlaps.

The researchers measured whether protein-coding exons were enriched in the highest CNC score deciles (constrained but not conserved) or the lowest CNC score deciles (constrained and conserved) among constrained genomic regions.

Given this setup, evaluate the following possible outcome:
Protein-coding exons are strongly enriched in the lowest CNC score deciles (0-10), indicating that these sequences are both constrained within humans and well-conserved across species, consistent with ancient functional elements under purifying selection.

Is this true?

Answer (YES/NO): YES